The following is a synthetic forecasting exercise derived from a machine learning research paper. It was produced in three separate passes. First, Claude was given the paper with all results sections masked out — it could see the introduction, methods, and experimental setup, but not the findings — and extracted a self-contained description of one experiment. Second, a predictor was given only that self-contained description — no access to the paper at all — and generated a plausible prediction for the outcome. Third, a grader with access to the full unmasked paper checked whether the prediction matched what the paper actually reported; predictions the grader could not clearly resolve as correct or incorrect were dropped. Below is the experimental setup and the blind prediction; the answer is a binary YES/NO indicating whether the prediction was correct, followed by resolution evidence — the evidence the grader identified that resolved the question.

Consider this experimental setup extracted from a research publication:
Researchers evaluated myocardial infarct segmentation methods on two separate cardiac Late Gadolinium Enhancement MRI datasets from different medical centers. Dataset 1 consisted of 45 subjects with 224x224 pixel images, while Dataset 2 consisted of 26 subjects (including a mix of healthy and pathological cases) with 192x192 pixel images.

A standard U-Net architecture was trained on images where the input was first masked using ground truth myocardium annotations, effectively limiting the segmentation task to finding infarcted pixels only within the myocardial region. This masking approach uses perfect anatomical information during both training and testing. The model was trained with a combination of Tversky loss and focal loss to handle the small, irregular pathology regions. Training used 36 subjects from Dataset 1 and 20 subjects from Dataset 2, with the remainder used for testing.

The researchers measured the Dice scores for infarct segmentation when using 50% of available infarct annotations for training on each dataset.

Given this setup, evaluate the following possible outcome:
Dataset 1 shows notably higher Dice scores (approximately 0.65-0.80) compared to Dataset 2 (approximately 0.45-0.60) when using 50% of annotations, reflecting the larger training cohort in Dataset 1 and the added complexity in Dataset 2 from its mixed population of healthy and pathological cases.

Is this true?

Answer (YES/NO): YES